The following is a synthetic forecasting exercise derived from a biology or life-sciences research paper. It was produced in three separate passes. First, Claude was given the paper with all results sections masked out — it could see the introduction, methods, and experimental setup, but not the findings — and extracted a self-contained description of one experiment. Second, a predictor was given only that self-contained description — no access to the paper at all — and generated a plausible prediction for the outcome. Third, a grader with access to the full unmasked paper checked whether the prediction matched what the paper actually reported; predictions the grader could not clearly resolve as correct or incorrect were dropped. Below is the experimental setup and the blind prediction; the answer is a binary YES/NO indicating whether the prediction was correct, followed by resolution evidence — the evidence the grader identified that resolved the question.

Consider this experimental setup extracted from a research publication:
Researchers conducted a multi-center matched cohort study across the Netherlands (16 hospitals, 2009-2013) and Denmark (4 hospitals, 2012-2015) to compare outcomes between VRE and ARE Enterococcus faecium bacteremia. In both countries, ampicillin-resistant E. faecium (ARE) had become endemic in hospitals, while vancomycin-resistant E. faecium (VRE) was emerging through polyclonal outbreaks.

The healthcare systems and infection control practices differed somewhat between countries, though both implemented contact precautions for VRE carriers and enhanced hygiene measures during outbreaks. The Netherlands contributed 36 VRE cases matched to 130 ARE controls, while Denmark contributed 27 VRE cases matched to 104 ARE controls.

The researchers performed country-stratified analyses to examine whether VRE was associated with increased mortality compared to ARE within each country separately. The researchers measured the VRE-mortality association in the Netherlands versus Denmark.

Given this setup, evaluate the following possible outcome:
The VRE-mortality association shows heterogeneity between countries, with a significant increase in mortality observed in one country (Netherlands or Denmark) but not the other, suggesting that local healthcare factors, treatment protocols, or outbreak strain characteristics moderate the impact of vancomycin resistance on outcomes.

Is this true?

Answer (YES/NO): NO